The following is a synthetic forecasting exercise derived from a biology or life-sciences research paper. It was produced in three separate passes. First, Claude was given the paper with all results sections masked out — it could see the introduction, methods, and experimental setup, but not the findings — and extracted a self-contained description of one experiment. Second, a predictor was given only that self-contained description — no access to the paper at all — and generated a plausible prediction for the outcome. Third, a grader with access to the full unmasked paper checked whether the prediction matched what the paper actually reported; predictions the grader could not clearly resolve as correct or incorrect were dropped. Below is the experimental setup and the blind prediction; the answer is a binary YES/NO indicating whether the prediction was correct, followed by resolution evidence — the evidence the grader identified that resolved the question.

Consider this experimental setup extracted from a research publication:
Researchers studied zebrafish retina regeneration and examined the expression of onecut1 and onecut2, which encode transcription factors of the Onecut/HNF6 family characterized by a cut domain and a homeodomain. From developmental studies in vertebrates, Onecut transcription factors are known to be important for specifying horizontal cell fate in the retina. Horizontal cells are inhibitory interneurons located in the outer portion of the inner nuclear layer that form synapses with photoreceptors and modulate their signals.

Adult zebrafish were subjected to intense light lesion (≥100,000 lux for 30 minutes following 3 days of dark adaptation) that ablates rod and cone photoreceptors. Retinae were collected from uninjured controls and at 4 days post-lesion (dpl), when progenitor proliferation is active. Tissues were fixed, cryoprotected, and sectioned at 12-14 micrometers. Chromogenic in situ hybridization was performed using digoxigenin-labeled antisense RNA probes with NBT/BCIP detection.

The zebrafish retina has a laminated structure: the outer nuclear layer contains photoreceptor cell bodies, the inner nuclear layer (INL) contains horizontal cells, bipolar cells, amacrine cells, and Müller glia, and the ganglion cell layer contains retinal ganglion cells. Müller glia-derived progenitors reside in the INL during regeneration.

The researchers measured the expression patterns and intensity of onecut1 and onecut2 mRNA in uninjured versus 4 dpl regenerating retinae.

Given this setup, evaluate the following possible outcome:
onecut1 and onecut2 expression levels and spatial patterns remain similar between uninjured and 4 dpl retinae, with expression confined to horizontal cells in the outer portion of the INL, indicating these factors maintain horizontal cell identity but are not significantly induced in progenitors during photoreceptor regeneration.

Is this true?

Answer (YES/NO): NO